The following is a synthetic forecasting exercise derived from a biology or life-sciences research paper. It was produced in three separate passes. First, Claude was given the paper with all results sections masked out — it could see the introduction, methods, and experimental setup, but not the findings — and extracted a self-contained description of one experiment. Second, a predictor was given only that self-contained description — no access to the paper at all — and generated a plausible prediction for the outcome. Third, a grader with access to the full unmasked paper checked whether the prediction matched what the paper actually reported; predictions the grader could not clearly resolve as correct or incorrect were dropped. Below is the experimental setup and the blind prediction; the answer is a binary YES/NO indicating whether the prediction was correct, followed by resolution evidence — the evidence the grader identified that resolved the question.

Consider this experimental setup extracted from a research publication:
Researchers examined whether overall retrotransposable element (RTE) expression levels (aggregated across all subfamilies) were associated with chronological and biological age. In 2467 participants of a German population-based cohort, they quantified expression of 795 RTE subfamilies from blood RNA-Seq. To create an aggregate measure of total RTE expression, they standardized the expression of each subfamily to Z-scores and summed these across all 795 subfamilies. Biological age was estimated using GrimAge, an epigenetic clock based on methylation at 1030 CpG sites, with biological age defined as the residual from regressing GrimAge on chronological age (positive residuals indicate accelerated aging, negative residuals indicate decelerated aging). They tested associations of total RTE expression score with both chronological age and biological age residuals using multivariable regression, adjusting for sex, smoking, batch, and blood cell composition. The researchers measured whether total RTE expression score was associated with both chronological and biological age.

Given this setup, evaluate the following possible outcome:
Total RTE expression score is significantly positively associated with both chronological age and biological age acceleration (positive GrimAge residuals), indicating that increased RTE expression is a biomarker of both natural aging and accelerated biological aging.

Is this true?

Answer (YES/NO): YES